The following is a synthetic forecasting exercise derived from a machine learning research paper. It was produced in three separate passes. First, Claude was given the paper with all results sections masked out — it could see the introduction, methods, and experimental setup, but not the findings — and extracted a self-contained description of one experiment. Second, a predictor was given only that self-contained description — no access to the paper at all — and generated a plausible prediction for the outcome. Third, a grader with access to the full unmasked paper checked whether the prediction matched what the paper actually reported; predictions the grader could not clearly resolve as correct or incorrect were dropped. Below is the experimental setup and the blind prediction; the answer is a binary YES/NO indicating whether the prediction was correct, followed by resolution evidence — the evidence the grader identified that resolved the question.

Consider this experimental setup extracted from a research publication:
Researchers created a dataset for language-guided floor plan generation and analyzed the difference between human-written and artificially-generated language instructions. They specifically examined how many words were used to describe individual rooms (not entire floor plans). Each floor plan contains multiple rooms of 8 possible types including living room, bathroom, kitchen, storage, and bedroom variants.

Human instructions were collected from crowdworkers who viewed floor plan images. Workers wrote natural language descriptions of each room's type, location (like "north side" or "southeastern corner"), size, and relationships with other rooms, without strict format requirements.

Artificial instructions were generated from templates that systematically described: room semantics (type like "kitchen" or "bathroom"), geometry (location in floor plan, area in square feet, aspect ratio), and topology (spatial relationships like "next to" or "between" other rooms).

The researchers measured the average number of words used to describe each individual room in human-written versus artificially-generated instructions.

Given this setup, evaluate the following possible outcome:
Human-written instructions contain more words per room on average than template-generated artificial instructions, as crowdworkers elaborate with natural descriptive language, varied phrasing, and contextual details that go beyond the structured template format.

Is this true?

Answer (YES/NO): NO